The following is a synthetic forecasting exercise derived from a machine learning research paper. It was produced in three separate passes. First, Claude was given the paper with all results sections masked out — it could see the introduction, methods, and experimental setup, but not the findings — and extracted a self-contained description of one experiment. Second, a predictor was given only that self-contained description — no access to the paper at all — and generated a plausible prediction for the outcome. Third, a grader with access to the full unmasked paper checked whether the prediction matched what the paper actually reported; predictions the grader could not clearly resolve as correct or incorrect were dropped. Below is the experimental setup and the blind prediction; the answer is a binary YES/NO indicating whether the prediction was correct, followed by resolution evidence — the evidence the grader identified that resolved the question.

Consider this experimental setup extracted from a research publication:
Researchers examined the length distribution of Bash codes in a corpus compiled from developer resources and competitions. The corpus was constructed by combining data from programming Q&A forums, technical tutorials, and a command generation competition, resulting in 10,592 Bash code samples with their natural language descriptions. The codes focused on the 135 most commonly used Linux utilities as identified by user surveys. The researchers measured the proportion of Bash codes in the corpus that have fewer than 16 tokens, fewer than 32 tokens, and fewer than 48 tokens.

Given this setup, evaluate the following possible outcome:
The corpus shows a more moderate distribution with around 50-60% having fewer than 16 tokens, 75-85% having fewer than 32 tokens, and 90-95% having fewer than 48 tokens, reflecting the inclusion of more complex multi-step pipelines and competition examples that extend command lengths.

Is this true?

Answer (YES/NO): NO